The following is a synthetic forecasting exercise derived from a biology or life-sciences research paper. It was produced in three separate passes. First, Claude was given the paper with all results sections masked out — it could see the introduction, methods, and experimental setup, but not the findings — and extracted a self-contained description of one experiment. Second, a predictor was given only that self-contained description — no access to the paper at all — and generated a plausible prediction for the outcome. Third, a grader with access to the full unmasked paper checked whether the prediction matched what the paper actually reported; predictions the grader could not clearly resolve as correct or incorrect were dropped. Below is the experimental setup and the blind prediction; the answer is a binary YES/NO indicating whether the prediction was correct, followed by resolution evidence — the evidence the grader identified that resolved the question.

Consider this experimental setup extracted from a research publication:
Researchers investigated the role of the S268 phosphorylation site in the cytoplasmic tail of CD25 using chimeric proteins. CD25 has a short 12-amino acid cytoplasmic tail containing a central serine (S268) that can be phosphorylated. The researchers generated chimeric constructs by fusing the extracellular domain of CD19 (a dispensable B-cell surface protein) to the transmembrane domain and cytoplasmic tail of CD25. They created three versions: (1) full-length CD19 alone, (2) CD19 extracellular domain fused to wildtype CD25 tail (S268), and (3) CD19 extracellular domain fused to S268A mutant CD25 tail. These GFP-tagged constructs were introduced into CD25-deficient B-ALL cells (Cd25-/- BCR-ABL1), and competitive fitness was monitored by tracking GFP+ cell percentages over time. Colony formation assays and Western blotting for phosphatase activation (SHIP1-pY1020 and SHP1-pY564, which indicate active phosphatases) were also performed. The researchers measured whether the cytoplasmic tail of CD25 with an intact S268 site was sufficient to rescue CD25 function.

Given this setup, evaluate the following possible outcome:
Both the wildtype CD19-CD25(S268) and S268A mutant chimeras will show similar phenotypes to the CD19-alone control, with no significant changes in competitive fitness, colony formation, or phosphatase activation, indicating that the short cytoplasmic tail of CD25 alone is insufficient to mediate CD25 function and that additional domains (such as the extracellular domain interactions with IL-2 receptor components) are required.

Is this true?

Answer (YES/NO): NO